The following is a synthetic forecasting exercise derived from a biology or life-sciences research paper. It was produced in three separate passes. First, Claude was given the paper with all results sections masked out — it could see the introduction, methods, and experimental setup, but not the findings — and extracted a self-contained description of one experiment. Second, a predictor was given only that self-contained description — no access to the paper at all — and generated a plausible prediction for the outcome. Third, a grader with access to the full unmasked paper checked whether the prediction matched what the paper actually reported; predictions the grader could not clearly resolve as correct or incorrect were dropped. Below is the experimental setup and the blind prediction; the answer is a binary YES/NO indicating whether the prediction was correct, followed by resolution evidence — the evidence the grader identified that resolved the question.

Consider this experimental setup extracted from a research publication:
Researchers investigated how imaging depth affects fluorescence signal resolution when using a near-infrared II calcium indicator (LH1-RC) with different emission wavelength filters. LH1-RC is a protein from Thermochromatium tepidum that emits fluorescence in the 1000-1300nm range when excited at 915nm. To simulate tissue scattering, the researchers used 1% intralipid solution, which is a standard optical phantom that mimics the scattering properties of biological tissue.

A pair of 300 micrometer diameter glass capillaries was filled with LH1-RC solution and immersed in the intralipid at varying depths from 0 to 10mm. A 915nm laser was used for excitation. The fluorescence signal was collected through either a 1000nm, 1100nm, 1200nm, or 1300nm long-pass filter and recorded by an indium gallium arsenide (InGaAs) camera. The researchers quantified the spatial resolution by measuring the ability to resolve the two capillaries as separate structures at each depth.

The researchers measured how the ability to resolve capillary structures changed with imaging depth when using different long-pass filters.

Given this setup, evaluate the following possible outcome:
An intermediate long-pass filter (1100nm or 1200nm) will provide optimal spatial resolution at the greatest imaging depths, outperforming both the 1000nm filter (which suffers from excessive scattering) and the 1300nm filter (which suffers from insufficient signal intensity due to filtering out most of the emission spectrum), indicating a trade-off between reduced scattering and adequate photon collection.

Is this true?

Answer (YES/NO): NO